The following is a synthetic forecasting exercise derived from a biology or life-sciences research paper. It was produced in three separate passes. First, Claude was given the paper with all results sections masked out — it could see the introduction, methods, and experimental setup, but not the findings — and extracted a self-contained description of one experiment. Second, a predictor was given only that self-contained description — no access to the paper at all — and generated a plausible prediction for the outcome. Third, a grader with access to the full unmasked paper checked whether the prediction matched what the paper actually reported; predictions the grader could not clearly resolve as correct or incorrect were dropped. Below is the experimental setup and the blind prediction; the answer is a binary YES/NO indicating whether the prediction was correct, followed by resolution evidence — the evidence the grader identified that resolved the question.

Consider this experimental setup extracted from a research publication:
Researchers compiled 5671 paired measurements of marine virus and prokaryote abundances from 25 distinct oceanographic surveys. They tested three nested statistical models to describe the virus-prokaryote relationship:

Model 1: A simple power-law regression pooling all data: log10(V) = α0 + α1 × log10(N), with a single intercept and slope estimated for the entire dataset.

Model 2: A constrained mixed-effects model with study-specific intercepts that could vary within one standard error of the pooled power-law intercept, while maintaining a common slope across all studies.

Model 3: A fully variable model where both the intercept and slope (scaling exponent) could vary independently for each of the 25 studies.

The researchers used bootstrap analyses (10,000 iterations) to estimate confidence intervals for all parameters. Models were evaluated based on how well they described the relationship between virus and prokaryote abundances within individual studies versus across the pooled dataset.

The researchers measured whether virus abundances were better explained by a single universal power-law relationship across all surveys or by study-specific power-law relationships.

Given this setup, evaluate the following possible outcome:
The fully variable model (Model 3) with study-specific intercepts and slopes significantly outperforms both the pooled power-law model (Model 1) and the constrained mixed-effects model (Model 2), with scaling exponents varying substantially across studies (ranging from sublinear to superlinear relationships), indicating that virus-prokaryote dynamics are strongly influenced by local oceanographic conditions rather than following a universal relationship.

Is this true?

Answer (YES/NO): NO